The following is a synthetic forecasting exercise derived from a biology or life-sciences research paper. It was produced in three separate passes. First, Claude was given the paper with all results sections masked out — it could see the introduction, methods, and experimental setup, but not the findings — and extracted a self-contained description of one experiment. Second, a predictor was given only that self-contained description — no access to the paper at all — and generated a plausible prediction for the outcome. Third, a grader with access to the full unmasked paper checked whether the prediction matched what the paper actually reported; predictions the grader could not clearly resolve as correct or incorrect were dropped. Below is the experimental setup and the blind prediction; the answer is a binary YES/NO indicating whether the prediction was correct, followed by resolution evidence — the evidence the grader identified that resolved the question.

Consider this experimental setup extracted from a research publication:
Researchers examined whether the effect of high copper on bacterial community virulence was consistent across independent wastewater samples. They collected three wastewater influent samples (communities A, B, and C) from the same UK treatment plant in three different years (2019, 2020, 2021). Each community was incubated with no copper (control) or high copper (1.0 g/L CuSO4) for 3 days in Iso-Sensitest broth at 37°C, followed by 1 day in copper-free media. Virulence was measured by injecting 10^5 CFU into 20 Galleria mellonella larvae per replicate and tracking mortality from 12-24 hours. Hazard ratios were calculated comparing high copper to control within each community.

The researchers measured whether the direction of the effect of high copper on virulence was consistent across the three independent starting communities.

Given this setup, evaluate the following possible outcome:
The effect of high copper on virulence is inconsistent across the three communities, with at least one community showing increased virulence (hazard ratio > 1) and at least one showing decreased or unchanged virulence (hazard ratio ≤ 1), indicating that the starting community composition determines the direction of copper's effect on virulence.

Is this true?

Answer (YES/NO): NO